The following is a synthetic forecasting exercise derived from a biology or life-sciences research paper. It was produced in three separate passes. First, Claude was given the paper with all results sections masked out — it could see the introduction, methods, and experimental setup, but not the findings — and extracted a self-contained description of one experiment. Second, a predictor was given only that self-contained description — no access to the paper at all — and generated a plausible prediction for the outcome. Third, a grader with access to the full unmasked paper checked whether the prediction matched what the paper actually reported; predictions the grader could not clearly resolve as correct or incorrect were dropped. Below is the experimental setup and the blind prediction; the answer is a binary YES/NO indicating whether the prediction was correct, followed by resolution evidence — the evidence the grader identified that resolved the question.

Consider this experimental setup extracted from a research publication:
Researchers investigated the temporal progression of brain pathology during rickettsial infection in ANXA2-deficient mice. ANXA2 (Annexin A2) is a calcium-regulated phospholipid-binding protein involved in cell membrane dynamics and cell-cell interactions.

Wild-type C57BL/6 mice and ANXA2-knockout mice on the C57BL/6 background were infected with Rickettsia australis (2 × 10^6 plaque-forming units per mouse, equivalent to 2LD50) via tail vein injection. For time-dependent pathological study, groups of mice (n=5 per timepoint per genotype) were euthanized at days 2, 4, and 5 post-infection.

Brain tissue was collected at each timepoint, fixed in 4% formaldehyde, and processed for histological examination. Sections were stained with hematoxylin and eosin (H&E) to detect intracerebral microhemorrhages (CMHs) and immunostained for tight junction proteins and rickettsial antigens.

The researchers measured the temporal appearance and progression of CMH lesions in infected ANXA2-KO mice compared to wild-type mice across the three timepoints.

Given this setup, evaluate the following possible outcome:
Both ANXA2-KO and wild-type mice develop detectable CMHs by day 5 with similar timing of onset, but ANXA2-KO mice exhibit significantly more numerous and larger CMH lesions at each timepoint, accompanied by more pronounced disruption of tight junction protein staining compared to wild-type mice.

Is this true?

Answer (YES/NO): NO